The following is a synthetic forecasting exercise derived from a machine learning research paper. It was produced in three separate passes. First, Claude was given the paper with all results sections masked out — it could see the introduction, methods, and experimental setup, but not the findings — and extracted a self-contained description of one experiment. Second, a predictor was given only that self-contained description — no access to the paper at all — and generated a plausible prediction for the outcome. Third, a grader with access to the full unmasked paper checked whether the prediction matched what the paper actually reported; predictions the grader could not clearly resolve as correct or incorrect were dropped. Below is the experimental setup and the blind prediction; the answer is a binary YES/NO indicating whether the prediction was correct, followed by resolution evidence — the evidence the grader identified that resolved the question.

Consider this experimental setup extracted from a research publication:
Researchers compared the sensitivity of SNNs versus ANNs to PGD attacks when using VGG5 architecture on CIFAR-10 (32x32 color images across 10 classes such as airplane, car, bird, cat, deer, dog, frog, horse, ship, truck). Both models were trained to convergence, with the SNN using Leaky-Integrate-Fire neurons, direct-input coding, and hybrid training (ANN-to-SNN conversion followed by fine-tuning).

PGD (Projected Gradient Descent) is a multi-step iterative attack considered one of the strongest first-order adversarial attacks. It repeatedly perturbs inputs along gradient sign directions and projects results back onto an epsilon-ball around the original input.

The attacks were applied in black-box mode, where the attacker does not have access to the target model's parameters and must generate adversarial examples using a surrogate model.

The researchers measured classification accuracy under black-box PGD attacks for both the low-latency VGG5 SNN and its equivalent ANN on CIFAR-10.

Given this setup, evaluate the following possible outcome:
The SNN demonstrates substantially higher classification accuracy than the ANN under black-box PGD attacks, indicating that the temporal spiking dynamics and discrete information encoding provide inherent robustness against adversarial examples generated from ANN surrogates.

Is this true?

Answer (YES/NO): NO